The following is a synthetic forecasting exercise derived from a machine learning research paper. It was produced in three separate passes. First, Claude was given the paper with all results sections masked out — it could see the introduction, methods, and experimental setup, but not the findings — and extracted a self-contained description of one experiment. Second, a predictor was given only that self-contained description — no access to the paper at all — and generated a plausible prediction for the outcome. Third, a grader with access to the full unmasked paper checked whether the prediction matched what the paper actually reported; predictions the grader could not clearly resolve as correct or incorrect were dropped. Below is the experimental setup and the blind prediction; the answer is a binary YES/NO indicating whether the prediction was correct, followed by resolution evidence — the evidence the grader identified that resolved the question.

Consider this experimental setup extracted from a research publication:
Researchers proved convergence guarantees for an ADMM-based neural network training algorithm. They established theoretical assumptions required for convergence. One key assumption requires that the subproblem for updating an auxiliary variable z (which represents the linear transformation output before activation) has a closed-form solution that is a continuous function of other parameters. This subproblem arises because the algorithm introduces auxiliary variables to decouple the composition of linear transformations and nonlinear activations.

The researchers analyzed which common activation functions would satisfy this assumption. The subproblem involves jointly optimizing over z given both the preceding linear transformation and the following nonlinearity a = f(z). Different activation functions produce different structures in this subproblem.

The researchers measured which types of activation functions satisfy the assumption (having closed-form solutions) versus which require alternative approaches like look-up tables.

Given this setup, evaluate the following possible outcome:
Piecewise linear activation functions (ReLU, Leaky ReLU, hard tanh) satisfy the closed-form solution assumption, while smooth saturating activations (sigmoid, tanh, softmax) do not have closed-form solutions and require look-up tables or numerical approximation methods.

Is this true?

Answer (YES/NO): YES